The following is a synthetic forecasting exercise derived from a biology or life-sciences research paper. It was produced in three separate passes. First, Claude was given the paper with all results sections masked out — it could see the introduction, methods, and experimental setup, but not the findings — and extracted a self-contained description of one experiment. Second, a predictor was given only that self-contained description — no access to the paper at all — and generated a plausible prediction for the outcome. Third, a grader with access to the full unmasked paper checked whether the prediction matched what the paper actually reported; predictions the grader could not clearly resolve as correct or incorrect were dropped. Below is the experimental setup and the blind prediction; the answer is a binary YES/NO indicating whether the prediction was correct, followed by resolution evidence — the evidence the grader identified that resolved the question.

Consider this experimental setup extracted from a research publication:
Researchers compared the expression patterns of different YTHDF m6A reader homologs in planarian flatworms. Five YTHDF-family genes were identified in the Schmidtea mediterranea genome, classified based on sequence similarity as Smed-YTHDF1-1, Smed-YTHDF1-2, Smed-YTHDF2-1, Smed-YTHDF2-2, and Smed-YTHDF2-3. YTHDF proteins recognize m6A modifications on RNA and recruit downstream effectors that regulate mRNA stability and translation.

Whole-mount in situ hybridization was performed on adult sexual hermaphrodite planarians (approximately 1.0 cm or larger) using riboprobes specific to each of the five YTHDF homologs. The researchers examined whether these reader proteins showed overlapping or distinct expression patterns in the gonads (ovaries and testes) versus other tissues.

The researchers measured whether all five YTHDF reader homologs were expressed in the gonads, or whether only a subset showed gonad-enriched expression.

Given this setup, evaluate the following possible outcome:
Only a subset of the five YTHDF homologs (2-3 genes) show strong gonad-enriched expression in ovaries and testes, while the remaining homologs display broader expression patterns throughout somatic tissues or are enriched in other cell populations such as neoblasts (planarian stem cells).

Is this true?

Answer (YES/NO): YES